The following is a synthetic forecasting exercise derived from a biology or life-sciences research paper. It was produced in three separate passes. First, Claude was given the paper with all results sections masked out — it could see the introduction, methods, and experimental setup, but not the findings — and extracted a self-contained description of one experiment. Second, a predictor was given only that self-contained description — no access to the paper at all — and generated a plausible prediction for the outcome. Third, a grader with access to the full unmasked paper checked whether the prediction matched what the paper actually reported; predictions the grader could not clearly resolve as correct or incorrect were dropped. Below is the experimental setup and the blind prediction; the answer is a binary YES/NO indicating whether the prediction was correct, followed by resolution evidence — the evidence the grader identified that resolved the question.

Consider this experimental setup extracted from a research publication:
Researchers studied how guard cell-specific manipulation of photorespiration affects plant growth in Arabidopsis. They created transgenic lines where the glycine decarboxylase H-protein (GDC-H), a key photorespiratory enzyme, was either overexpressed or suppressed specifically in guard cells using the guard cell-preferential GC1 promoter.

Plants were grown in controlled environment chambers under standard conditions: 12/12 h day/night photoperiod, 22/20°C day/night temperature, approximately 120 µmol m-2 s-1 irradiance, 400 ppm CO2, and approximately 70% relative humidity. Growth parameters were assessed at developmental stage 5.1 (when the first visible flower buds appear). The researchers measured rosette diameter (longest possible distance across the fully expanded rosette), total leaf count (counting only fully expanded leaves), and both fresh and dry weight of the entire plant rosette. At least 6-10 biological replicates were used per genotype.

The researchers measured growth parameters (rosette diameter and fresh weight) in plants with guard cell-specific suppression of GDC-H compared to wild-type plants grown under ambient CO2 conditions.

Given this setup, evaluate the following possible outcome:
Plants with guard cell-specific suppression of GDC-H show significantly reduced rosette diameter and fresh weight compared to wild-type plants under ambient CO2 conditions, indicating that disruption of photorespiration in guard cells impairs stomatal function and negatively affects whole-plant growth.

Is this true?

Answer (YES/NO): YES